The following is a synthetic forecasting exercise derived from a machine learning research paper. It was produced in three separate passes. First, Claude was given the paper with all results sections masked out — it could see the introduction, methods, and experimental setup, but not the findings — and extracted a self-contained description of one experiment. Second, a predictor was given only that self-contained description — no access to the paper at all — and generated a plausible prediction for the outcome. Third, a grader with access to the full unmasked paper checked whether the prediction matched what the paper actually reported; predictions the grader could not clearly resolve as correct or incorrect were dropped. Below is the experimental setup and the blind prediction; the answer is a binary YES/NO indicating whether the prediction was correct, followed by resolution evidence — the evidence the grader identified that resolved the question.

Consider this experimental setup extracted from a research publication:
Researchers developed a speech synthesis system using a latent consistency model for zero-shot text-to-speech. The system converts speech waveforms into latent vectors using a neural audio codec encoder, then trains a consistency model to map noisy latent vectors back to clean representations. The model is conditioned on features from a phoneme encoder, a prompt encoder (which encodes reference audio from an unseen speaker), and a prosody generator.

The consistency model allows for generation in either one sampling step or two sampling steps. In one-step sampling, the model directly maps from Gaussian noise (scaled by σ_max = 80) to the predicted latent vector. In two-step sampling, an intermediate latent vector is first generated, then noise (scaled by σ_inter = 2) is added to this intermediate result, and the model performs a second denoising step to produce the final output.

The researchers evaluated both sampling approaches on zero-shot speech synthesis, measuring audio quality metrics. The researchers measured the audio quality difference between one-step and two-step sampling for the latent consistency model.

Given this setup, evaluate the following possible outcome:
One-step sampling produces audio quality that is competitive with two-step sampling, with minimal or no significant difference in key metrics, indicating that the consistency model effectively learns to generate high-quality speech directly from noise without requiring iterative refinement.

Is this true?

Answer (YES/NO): YES